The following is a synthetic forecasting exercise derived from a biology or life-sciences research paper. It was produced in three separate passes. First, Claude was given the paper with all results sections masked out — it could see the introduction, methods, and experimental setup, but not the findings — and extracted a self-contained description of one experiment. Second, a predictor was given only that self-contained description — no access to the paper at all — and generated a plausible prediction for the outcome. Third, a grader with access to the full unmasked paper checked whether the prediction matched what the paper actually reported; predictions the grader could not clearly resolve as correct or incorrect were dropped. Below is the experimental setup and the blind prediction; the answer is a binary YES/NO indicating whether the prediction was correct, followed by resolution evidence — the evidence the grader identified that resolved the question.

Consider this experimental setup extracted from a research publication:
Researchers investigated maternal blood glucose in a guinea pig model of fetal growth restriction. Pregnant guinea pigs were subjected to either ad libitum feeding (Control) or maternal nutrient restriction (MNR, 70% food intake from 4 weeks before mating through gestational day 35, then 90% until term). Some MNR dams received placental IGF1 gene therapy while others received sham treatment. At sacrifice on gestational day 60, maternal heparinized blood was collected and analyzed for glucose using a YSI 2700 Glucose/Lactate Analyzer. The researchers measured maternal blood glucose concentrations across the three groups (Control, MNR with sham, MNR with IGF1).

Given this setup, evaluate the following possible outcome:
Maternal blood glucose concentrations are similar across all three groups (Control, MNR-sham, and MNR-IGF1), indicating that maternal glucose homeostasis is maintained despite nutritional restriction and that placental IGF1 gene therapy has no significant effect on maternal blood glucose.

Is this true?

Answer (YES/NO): YES